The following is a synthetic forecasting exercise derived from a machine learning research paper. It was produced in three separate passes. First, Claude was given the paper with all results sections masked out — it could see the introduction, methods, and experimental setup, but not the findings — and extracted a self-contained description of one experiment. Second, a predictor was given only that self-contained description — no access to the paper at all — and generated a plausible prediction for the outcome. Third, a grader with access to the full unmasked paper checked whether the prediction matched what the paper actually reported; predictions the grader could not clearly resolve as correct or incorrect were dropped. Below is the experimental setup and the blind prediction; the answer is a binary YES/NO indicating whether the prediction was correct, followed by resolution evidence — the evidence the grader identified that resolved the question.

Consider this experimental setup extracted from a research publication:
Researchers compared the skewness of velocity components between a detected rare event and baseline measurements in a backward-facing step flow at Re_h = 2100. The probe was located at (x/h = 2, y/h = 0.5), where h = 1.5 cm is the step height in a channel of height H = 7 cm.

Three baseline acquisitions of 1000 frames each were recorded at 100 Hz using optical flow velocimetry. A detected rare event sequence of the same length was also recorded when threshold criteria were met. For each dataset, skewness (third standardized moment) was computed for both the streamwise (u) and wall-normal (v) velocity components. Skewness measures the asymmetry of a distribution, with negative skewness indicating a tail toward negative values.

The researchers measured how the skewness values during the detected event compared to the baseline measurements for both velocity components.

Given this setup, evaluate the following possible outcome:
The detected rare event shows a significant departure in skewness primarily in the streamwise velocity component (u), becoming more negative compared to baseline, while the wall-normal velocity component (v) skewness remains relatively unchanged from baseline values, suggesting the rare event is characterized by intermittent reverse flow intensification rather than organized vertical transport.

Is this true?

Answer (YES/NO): NO